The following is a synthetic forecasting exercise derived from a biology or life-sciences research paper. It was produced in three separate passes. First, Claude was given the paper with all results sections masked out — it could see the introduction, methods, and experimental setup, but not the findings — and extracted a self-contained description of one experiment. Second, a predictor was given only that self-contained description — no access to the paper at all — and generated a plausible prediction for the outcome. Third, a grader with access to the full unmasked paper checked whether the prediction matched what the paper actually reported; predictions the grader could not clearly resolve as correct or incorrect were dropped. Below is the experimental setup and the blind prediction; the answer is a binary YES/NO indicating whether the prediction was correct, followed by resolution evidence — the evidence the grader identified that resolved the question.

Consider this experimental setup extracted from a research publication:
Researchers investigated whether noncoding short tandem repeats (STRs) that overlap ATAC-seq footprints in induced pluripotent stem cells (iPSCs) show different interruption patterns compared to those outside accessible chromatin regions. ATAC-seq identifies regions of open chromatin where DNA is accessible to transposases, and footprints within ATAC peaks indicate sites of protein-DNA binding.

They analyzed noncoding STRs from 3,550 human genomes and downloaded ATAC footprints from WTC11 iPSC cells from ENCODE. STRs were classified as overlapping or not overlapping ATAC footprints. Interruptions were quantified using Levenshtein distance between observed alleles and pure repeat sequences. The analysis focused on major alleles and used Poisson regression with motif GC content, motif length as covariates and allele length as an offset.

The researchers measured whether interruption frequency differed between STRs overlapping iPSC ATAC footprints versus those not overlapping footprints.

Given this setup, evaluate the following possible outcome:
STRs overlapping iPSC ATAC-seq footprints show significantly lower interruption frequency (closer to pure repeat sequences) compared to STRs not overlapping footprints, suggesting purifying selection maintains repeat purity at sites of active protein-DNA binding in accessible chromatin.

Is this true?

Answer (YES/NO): YES